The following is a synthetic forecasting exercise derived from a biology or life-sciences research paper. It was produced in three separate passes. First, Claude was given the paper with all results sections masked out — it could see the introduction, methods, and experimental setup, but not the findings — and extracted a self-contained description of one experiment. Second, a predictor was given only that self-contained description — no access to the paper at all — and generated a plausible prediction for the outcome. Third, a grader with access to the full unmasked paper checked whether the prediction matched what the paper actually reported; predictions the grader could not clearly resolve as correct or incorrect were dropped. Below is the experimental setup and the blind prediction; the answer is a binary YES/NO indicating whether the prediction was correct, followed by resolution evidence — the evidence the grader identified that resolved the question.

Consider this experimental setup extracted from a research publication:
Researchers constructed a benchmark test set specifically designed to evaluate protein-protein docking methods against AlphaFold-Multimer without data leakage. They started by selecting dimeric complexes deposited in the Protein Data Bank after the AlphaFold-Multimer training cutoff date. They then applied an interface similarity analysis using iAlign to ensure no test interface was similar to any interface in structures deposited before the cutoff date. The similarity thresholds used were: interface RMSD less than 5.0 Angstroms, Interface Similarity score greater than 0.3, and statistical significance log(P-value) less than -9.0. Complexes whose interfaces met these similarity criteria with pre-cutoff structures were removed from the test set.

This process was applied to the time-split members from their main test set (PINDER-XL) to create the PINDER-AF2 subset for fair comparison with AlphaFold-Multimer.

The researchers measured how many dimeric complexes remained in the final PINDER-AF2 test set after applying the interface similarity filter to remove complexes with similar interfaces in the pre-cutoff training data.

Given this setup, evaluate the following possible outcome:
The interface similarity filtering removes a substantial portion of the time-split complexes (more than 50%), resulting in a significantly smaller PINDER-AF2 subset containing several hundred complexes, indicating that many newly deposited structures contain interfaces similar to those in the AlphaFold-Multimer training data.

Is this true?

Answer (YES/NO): NO